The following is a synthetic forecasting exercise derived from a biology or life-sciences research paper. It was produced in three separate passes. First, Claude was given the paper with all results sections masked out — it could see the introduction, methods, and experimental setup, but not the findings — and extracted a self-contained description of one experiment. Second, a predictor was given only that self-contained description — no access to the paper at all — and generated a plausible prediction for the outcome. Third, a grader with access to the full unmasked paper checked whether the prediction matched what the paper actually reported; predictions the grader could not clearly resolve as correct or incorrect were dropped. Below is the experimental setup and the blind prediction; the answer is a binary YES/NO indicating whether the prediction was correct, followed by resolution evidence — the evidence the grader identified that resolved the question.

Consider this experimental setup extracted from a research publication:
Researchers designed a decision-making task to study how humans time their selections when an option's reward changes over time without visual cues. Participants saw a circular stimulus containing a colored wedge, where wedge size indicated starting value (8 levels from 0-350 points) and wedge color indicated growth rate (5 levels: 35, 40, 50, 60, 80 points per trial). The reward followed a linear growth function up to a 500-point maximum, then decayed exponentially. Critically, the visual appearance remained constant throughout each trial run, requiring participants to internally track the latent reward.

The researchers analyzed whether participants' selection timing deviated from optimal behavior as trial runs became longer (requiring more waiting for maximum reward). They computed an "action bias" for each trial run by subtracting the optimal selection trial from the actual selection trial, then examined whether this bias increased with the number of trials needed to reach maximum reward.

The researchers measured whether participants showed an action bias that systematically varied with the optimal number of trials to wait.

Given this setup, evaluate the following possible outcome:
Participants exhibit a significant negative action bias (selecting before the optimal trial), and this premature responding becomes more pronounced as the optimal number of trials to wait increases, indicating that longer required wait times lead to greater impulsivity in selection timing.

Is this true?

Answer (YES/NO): YES